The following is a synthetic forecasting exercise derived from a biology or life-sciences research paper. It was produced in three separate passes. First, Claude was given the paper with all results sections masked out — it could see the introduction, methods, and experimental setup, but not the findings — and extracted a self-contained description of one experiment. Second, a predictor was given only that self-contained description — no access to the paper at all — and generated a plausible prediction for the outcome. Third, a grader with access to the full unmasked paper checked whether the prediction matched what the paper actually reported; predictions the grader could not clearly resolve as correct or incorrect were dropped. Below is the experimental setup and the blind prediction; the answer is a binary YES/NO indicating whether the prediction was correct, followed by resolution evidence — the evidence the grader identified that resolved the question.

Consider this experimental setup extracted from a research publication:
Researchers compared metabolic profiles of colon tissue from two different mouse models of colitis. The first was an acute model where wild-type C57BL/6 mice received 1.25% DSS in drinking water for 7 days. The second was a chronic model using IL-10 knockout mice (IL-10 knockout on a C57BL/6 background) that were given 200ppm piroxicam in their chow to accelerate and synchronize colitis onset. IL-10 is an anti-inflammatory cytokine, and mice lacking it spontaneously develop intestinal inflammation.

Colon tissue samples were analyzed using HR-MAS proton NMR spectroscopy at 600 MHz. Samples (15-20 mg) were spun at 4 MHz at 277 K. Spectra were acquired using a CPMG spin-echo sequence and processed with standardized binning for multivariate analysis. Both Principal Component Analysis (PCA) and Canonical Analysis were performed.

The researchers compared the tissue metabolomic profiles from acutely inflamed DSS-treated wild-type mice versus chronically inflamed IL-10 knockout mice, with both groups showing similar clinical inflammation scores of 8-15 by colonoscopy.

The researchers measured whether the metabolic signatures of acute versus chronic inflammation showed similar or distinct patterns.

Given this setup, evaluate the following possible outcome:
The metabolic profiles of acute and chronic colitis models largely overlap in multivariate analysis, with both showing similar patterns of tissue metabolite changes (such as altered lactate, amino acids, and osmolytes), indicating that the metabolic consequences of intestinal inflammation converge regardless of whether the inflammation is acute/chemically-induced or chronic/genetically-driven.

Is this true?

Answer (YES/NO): NO